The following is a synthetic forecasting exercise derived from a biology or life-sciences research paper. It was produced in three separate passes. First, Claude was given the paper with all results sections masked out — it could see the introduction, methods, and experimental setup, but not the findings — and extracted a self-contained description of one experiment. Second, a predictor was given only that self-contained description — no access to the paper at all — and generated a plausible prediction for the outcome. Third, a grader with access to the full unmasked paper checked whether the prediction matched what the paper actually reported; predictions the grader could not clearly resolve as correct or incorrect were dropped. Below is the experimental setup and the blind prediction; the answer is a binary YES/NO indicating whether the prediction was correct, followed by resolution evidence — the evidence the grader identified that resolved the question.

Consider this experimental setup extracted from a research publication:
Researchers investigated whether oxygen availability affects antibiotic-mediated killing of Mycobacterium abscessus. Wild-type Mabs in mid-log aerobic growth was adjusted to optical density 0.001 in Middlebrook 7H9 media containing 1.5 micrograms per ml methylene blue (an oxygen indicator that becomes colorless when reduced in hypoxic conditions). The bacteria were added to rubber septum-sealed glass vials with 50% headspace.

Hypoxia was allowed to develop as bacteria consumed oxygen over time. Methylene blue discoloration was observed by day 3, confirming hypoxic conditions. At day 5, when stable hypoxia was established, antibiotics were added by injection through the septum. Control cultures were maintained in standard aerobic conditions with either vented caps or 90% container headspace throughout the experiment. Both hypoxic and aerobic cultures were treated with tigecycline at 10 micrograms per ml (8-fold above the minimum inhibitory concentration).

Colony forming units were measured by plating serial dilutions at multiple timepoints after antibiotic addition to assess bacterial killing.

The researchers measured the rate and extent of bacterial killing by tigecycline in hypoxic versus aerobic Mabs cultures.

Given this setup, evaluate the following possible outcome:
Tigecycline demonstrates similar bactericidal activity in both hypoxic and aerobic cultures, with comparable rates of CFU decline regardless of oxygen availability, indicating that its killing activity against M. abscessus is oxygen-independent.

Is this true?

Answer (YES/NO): NO